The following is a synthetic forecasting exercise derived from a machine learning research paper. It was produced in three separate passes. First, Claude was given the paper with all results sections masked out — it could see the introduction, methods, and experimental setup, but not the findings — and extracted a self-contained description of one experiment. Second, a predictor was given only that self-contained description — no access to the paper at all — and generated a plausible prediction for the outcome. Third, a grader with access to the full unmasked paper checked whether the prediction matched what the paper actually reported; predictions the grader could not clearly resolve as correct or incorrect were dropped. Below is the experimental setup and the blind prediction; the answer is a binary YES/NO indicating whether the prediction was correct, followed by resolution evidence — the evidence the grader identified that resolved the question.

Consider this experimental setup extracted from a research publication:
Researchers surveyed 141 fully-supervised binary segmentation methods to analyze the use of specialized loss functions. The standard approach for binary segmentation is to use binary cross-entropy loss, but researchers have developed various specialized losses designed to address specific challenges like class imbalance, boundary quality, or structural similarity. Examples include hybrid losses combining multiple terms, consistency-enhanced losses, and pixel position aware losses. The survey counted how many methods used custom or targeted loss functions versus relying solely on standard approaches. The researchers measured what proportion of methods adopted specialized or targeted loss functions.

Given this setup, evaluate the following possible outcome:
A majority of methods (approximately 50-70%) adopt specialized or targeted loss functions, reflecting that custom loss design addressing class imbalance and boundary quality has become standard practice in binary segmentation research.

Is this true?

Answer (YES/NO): YES